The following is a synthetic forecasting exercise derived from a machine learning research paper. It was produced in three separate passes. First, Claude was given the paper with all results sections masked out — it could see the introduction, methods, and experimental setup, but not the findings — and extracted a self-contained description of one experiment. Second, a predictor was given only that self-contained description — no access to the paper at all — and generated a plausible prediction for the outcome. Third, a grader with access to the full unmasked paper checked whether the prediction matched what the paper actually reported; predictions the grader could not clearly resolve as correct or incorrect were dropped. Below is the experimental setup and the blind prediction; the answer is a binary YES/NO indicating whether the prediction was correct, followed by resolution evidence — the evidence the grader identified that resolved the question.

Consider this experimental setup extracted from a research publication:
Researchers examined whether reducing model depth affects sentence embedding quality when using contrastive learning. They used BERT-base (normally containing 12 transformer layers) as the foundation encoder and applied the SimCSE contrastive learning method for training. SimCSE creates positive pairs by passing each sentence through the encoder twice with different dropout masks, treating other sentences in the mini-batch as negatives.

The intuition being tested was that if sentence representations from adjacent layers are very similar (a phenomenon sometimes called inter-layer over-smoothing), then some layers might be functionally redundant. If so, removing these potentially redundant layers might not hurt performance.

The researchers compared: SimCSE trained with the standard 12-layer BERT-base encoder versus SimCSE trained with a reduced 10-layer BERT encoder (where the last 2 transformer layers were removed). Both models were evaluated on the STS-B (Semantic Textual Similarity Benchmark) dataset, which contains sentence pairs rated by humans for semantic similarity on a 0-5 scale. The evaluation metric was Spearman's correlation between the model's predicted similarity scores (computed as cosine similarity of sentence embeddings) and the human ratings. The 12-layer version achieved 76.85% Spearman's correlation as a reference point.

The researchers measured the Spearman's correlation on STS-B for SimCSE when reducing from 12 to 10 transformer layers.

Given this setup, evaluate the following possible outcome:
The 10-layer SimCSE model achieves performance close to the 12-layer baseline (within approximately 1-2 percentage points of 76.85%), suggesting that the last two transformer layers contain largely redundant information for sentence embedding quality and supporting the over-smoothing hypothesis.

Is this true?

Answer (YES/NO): NO